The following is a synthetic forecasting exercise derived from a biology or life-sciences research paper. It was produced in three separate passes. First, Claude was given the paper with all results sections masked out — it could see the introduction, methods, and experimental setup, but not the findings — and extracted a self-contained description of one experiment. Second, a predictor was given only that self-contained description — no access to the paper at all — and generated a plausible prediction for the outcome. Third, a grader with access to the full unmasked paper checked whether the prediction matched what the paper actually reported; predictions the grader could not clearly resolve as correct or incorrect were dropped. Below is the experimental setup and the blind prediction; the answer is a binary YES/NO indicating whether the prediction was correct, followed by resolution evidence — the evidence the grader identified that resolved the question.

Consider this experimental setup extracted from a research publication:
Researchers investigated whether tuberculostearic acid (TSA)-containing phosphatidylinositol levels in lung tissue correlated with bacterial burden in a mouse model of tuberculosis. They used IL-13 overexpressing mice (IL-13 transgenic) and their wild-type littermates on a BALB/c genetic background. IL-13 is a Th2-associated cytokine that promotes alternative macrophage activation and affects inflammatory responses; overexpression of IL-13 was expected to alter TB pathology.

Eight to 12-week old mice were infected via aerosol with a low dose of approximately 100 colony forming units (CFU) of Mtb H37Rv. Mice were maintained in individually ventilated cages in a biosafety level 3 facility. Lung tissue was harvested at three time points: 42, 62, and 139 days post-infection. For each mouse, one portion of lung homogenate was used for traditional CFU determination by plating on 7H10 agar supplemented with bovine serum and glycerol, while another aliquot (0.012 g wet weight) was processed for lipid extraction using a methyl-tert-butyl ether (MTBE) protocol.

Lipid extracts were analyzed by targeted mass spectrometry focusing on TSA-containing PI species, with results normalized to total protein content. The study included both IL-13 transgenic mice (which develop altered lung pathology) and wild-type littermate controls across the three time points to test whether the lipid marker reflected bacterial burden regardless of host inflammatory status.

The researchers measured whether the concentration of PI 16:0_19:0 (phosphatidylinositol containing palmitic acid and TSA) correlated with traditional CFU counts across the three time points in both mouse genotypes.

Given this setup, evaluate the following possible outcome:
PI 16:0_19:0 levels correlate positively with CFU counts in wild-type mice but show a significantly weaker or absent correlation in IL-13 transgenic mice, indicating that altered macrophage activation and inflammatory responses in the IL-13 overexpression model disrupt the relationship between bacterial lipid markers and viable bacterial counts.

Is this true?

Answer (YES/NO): NO